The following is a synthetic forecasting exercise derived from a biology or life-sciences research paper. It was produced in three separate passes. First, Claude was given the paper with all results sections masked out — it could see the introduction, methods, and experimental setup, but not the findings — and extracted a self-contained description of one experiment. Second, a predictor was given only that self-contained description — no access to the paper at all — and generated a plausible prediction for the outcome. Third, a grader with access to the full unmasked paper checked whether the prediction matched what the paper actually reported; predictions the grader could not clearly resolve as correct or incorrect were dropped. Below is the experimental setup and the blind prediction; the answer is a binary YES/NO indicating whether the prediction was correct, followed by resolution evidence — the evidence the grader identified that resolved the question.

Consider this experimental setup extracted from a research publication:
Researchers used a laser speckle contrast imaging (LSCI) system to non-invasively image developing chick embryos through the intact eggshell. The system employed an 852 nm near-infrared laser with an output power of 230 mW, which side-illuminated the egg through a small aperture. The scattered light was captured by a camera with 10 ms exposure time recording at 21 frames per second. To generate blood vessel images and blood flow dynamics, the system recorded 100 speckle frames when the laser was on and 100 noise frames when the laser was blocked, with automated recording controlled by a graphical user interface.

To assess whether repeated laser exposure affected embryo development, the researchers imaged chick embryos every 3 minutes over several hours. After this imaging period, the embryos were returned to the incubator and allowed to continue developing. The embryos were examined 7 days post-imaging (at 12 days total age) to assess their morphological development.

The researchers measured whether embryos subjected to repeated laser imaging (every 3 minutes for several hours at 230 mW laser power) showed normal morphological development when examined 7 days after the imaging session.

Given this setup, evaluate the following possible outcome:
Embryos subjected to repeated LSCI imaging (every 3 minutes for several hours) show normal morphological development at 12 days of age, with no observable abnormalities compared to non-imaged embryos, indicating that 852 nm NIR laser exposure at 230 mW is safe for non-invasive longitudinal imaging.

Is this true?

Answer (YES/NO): YES